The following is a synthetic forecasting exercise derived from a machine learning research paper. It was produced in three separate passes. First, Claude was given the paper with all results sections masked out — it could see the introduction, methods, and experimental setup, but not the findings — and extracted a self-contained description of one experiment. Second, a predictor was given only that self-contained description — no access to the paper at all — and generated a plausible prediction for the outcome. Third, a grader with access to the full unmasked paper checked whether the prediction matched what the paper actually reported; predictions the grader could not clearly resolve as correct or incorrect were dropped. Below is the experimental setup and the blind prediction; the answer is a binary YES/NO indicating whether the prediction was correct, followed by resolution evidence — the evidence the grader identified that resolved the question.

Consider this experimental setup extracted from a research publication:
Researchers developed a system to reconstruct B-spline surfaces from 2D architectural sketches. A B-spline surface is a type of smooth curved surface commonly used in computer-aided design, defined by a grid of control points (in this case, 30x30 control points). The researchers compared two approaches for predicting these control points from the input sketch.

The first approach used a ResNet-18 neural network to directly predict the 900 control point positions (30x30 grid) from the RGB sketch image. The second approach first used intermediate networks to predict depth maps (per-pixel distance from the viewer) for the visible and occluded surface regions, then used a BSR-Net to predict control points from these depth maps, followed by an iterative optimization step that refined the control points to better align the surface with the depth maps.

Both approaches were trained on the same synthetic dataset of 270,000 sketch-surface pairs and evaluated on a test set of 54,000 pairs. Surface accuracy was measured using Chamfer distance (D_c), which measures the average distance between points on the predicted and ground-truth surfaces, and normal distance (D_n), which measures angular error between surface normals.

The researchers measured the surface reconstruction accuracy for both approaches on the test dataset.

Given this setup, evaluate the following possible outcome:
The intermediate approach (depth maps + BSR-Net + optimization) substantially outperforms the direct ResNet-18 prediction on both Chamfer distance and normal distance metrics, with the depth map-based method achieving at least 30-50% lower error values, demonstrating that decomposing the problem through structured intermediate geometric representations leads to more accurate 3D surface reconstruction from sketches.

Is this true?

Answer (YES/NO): YES